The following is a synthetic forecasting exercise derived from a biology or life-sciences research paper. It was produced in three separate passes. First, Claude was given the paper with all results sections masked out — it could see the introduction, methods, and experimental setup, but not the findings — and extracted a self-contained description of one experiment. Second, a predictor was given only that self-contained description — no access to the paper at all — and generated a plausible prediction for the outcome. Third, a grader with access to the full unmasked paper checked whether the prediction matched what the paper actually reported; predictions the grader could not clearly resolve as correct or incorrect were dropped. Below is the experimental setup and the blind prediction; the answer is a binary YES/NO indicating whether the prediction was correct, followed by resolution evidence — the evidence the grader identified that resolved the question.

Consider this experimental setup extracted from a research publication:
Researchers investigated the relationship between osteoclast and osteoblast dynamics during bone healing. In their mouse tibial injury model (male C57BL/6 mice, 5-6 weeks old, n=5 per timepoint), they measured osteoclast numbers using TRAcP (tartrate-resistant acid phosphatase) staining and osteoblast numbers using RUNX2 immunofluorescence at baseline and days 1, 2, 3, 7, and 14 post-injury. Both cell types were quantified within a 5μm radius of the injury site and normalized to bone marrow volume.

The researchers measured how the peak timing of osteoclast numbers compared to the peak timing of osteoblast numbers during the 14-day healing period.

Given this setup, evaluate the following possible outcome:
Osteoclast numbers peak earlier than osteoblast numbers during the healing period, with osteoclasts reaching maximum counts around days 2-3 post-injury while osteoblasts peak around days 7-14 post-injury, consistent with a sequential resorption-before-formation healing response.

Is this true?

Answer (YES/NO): NO